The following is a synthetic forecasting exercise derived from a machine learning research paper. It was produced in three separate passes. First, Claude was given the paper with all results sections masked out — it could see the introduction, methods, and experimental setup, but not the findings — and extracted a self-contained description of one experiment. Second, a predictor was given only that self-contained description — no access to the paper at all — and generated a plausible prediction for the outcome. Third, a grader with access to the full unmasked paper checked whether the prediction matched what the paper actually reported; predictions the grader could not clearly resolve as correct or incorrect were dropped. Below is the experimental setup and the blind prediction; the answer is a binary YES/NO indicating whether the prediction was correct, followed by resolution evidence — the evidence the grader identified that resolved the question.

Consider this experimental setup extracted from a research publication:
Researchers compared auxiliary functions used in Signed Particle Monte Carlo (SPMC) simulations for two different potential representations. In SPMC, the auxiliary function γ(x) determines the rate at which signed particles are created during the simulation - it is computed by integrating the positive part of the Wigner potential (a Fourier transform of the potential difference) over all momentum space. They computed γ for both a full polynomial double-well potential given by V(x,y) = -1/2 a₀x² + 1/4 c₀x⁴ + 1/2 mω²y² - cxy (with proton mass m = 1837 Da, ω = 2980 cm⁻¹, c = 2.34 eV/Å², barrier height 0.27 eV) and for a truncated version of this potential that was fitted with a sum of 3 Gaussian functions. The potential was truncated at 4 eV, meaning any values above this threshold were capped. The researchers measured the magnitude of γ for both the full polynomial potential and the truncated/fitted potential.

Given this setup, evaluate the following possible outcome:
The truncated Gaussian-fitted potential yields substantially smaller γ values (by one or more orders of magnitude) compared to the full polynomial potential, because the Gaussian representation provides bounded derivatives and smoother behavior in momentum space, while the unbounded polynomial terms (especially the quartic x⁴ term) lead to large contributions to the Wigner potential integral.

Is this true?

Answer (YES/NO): YES